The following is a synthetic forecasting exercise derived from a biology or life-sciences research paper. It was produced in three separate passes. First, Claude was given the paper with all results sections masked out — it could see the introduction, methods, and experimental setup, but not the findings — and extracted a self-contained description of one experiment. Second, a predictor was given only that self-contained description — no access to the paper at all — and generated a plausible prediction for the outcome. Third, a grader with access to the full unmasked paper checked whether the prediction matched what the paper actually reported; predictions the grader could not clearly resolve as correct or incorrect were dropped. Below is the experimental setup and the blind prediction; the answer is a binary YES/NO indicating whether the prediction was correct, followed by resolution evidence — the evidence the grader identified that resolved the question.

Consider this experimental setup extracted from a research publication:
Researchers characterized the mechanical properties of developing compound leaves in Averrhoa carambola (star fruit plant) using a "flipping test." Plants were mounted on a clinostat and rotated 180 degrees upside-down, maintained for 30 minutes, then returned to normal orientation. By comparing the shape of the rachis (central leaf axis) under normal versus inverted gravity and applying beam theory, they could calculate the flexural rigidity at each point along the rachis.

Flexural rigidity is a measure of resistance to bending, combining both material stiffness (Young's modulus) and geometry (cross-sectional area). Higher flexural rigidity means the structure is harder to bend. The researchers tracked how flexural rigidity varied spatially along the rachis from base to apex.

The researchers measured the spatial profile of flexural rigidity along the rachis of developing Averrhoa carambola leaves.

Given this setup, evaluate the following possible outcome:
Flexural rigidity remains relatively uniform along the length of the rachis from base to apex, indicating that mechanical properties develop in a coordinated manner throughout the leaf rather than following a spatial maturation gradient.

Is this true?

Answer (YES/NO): NO